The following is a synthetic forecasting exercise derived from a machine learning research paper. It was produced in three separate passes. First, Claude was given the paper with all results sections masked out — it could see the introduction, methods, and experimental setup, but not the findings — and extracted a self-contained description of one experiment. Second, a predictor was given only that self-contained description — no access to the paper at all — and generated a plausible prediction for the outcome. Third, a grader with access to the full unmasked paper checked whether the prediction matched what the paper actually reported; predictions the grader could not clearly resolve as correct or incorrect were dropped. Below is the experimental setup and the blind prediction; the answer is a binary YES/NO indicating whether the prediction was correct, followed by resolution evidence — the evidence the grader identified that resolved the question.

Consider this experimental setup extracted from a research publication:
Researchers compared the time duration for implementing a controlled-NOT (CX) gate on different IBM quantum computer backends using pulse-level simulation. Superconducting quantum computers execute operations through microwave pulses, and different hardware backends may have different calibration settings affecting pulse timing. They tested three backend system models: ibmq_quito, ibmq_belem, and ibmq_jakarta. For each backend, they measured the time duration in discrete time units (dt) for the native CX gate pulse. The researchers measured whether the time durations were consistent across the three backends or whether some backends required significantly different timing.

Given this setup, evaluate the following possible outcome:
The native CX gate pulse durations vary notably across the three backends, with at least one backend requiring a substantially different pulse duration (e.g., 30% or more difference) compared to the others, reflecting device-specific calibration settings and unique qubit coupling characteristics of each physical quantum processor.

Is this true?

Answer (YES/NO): NO